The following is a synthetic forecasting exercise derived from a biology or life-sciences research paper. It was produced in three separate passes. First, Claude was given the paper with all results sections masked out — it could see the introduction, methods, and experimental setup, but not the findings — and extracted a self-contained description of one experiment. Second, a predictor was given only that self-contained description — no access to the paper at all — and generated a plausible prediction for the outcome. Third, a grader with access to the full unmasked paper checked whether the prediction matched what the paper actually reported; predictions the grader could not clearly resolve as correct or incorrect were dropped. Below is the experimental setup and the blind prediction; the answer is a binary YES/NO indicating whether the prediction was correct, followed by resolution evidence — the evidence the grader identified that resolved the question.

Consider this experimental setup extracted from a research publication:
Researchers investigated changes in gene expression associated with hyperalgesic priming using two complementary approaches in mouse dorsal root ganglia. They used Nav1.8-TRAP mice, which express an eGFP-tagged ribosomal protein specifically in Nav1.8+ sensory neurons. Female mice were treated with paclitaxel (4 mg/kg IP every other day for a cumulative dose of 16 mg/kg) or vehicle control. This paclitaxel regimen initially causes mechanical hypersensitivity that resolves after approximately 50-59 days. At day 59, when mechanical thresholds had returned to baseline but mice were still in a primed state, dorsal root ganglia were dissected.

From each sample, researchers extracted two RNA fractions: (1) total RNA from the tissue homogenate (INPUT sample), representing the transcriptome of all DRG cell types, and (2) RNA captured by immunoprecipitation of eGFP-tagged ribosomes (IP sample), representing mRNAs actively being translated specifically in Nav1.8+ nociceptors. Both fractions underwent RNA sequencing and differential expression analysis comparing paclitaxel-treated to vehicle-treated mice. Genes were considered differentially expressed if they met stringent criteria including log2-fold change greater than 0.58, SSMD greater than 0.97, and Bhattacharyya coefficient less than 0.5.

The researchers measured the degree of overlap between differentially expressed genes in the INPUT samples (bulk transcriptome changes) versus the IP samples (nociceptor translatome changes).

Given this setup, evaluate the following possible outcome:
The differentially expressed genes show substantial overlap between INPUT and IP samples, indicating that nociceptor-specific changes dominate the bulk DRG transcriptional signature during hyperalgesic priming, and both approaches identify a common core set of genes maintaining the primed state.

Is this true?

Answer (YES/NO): NO